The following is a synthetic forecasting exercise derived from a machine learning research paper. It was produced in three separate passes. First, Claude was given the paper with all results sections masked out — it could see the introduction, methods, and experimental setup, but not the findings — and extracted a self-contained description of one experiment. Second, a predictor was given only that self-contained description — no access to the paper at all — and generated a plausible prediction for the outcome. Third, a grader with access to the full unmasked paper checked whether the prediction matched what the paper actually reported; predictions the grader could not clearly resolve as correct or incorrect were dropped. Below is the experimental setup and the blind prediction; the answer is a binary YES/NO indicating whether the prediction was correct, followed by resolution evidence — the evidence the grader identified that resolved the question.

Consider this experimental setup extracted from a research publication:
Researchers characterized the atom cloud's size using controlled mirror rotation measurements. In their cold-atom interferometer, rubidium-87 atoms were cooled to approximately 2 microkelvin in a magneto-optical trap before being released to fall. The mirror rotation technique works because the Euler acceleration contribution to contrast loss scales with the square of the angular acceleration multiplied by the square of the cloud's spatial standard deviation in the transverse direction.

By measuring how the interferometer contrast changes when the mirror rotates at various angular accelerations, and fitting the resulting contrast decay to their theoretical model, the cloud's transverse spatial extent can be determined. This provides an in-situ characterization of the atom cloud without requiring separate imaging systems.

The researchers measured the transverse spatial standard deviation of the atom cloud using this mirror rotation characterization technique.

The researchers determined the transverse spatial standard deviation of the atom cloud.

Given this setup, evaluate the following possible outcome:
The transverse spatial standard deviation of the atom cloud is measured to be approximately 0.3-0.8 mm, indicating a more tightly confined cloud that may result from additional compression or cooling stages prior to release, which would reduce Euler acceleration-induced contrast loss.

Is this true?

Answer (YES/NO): YES